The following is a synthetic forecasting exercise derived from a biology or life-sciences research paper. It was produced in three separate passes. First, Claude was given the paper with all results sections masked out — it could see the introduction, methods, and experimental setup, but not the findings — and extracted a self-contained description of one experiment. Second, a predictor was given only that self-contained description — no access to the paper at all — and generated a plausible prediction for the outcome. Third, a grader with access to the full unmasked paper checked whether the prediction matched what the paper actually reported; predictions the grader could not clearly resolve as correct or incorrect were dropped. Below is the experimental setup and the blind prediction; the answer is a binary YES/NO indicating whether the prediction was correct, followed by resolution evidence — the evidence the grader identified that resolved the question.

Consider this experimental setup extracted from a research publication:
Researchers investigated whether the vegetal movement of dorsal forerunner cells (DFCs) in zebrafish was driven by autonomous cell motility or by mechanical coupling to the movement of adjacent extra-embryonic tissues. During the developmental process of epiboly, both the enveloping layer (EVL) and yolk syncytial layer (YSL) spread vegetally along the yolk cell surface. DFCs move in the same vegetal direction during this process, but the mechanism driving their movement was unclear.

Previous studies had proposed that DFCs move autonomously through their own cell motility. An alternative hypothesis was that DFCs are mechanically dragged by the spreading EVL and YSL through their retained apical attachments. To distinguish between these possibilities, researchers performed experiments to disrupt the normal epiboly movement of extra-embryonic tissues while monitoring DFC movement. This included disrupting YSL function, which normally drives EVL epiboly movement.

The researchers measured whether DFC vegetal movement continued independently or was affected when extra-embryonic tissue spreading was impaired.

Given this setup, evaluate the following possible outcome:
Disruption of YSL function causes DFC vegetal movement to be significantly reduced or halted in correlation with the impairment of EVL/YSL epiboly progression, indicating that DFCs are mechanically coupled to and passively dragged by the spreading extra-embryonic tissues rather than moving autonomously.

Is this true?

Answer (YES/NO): YES